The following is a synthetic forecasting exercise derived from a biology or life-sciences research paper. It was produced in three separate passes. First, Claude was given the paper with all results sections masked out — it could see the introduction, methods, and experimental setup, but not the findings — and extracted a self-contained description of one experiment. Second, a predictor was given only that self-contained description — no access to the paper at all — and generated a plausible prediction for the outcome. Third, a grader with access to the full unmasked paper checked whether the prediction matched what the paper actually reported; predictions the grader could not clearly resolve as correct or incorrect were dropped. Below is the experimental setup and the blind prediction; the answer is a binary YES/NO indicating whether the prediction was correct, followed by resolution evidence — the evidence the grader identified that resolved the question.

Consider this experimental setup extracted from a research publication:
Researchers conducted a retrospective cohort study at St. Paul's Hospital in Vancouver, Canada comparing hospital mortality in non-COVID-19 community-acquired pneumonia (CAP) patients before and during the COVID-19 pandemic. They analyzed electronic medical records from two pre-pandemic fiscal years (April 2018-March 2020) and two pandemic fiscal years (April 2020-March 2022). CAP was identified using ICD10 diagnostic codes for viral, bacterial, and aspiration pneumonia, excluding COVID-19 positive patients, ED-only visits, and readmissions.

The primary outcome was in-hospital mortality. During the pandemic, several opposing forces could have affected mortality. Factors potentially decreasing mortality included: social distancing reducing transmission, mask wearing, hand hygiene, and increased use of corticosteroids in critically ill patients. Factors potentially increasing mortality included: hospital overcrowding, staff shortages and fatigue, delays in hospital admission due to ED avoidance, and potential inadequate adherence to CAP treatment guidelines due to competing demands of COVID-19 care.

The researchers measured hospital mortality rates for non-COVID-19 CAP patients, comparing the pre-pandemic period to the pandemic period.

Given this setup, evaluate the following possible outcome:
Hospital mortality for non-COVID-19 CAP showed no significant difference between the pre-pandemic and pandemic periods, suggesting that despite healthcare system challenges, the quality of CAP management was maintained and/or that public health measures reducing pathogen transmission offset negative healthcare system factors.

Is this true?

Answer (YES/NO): NO